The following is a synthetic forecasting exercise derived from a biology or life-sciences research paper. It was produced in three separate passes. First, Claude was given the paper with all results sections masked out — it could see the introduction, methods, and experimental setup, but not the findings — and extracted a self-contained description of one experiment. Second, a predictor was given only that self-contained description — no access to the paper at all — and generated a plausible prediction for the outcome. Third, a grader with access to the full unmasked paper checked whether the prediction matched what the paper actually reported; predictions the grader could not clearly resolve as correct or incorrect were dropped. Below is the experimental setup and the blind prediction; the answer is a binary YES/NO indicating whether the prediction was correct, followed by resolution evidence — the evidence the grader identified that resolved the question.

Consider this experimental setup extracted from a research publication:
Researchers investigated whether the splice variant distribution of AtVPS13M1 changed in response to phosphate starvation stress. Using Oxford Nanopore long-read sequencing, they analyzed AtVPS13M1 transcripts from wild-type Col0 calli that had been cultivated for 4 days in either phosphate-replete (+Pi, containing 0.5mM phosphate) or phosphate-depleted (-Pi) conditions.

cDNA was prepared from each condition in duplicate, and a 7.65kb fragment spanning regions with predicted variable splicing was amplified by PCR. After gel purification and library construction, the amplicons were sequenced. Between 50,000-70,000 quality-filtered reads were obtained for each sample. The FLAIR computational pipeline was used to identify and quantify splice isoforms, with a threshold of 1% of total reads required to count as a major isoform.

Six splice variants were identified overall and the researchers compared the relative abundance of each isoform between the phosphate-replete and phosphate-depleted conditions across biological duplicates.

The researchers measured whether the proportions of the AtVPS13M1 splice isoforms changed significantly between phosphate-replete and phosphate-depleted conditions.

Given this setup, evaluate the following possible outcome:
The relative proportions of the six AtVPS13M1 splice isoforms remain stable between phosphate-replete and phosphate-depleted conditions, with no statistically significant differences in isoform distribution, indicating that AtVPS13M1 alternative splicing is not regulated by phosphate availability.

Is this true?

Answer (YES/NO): YES